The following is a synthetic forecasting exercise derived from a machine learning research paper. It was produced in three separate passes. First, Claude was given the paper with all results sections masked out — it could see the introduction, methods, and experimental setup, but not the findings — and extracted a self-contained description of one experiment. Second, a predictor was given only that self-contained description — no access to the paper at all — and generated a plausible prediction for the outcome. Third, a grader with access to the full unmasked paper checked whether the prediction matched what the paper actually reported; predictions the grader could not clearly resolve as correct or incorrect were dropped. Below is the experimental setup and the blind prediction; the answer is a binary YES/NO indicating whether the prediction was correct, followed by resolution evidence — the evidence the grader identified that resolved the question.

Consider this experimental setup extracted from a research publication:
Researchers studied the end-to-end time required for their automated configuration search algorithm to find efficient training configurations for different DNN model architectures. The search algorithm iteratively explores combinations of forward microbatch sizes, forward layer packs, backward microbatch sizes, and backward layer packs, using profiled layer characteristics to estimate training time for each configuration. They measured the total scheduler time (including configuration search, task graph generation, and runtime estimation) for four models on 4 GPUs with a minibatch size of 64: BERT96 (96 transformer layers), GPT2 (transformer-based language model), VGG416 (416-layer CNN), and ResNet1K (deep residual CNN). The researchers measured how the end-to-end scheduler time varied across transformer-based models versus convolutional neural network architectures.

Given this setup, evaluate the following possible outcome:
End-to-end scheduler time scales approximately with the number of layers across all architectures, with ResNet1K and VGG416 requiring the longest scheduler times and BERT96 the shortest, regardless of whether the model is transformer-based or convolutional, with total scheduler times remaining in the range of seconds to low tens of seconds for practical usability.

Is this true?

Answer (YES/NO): NO